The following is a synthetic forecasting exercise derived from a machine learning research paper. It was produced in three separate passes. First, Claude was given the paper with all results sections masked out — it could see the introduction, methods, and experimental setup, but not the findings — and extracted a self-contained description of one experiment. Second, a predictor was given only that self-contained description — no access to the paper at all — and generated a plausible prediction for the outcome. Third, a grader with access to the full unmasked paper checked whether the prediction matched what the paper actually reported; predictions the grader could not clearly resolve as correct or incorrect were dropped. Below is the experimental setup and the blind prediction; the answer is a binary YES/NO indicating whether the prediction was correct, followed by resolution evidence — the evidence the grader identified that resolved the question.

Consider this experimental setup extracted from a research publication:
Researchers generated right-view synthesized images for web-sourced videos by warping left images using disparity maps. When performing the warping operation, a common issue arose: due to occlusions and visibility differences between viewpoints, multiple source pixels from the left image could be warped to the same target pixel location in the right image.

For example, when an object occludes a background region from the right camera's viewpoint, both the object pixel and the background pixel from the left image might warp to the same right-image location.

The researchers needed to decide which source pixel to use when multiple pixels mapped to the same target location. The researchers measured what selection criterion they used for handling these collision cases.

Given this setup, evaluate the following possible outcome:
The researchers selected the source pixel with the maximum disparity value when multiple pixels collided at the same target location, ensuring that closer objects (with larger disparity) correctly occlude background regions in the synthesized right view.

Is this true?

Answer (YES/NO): YES